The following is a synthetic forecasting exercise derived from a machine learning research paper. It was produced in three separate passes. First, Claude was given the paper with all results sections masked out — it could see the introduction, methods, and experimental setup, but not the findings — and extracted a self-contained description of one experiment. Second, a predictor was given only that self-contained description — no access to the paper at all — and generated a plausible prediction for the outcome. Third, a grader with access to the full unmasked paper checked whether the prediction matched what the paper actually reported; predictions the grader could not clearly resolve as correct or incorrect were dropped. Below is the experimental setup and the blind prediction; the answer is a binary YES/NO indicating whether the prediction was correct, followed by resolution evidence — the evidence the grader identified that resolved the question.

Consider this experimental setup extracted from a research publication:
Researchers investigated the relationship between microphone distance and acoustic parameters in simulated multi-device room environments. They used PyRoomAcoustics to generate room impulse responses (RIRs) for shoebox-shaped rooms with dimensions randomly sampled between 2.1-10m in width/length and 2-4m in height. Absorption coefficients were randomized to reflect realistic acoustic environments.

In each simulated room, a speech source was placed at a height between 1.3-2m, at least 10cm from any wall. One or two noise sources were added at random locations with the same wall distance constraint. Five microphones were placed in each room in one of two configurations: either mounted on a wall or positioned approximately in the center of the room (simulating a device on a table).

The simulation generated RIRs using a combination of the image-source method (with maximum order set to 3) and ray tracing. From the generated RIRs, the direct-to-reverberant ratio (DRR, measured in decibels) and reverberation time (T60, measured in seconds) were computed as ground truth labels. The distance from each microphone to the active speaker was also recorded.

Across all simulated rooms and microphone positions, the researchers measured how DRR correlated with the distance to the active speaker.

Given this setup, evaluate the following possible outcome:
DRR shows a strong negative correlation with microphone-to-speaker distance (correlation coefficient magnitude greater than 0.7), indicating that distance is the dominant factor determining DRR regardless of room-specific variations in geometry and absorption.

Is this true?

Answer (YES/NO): NO